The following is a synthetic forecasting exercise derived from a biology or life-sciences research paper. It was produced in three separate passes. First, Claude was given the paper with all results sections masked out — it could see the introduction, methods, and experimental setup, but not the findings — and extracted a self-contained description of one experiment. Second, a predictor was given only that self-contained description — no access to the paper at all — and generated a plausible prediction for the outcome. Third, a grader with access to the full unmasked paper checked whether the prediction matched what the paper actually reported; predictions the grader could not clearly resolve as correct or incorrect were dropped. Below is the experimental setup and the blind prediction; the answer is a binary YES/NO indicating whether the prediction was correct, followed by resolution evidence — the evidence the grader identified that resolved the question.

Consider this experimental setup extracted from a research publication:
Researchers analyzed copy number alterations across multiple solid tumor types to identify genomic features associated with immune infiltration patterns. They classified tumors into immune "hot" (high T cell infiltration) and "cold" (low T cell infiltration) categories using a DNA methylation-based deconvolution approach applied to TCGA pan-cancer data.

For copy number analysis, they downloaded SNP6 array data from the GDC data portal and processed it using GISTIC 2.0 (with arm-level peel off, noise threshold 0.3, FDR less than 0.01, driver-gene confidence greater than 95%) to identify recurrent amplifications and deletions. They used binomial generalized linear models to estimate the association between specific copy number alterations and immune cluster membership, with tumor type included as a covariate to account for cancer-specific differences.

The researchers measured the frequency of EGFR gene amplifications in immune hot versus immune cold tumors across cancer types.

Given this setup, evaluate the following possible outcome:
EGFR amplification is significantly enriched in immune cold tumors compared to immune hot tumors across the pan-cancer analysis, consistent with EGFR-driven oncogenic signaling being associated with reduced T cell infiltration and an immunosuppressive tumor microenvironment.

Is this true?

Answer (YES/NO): YES